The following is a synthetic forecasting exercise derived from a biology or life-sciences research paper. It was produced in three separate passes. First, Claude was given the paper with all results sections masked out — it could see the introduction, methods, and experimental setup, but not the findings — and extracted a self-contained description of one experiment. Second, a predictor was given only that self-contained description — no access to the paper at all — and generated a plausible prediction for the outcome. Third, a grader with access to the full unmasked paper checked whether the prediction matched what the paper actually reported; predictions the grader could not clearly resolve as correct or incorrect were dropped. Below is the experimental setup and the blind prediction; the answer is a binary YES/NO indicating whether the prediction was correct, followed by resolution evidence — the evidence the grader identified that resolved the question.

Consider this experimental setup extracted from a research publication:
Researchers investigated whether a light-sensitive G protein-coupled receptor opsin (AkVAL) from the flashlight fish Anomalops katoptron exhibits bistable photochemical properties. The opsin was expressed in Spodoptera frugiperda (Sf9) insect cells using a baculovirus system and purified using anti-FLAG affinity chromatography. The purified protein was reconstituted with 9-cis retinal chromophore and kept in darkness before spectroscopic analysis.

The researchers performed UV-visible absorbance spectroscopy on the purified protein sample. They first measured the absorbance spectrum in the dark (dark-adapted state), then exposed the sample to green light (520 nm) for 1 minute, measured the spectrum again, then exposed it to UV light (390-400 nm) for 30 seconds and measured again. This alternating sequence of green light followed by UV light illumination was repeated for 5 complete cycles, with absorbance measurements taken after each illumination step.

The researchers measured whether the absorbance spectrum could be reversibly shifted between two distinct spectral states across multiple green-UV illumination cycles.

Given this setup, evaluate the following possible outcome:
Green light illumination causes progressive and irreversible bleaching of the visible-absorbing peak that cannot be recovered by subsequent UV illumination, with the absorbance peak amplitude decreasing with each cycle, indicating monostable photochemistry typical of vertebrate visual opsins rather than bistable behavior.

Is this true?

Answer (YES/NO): NO